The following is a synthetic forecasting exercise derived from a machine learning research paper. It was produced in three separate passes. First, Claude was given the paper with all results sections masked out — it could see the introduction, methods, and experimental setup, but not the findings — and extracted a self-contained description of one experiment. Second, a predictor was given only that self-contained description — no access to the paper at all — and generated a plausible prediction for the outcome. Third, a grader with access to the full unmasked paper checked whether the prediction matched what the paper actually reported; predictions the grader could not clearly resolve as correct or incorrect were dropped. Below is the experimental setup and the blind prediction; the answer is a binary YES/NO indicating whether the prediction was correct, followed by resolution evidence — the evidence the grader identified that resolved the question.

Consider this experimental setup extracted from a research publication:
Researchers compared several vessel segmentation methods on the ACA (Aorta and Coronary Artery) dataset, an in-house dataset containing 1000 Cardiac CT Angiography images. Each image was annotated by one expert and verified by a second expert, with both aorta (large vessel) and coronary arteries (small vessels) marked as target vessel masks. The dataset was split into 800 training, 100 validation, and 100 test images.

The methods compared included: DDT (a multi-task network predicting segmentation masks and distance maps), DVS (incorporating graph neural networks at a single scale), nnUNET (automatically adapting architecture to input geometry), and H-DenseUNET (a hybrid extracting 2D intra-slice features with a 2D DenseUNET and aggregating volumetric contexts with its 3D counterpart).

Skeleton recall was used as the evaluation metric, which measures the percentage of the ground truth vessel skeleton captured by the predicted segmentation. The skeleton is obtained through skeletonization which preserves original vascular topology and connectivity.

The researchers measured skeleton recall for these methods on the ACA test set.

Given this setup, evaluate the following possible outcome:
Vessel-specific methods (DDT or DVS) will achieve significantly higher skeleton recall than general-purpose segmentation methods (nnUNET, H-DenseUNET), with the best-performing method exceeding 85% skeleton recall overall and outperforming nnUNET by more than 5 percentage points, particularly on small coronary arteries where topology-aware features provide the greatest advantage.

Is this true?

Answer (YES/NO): NO